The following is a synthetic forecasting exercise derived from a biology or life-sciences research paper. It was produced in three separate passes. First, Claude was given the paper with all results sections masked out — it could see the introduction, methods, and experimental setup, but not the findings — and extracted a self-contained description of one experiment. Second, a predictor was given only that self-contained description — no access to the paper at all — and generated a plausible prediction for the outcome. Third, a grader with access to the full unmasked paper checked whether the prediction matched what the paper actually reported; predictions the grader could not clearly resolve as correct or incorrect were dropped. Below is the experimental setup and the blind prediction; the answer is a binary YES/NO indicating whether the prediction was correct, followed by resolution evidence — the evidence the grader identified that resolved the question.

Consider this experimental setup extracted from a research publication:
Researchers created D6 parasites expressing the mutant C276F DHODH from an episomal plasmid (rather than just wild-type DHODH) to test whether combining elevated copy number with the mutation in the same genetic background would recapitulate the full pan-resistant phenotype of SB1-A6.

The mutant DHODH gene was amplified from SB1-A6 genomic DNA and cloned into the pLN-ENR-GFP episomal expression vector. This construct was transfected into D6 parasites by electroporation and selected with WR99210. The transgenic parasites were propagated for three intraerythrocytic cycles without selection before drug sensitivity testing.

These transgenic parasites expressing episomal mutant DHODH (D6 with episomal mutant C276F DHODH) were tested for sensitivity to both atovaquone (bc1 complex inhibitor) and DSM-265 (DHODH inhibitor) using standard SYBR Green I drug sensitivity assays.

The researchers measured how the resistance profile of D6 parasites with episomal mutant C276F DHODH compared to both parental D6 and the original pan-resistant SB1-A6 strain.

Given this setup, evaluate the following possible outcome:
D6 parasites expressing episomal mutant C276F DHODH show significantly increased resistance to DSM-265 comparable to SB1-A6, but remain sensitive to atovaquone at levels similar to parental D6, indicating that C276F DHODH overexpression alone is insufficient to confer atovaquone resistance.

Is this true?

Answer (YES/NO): NO